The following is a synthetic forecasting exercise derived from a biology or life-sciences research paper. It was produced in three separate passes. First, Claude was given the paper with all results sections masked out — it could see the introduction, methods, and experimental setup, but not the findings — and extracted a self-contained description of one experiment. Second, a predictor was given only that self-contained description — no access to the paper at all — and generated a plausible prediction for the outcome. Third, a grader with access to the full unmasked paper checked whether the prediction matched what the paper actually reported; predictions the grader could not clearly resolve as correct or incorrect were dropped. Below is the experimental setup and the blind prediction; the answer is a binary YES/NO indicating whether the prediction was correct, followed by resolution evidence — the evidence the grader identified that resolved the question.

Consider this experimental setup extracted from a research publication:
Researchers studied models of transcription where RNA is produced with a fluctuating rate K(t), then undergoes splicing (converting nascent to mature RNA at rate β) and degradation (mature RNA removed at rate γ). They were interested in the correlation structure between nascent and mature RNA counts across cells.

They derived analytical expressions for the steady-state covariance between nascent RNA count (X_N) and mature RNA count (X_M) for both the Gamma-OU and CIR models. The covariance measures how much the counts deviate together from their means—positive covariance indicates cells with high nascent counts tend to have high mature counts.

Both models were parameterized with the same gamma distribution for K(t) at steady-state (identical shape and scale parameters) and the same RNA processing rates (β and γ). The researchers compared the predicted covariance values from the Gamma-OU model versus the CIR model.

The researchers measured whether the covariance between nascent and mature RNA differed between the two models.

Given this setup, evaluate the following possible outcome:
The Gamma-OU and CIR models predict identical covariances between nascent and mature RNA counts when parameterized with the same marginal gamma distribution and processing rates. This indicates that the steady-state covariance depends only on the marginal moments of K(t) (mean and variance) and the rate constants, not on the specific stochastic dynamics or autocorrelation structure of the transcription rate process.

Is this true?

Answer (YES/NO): YES